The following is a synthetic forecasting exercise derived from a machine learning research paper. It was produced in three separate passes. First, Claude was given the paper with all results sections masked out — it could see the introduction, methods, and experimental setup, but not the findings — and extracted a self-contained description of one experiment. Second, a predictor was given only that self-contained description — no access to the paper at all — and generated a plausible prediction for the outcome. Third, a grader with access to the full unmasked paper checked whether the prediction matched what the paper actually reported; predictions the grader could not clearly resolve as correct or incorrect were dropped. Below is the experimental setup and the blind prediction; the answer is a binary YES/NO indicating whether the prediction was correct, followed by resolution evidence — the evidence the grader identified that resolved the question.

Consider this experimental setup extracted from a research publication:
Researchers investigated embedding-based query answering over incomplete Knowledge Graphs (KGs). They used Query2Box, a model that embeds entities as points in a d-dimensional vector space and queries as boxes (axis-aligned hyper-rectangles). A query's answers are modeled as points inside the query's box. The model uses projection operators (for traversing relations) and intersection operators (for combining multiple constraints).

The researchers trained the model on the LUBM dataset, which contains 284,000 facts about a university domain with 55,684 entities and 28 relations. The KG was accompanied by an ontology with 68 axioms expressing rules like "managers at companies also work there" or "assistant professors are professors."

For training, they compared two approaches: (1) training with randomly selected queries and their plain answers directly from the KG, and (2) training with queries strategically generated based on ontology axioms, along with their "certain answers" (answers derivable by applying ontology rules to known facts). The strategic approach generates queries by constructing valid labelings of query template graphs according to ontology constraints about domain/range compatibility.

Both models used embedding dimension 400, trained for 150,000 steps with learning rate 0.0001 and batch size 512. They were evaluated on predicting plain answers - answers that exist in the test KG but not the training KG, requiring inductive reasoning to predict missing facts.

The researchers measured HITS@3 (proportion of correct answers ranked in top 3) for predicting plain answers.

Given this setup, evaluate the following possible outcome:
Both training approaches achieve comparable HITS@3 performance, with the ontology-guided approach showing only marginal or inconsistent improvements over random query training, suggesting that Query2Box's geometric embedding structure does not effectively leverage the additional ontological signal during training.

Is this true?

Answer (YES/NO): NO